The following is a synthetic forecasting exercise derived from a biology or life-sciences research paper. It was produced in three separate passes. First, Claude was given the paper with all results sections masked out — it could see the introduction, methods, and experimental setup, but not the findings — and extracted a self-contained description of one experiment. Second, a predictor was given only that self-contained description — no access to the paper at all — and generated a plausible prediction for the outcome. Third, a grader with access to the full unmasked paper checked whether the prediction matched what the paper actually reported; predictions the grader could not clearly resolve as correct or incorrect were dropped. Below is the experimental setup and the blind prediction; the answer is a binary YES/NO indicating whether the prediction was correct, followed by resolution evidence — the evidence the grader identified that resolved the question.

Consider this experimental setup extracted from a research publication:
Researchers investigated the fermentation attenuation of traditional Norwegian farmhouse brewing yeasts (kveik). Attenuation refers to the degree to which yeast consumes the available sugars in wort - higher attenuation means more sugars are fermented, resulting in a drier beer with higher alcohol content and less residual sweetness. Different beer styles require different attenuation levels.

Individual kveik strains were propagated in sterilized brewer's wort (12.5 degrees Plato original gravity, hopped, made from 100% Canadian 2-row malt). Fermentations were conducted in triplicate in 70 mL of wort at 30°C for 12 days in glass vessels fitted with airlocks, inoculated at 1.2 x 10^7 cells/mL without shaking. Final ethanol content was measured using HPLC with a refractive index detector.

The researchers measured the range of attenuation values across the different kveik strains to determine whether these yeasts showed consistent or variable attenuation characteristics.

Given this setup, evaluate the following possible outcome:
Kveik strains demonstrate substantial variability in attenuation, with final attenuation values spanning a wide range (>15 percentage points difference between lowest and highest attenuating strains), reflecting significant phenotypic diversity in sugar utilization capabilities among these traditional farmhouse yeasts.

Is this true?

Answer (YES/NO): YES